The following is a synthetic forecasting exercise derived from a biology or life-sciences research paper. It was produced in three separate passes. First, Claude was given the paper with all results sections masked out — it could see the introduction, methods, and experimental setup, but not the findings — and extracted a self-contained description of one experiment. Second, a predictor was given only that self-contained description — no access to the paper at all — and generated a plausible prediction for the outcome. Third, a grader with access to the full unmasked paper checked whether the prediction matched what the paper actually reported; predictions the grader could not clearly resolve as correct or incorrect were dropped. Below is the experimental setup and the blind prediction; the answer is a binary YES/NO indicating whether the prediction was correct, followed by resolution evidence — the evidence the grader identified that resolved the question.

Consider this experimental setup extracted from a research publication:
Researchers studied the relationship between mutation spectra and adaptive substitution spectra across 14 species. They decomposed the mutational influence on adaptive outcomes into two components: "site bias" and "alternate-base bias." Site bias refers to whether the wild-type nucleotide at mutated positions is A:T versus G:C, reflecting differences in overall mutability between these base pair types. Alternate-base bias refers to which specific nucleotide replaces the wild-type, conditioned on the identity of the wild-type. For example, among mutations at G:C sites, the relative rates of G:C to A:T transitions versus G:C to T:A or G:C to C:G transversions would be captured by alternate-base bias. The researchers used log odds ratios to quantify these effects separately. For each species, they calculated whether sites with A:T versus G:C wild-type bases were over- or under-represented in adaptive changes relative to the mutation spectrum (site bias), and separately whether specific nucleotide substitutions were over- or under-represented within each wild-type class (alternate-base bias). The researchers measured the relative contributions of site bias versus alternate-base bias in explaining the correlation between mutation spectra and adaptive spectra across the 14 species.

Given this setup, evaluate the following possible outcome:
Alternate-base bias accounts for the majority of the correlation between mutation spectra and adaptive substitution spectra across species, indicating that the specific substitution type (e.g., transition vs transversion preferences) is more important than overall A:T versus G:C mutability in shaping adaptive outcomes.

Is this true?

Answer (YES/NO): YES